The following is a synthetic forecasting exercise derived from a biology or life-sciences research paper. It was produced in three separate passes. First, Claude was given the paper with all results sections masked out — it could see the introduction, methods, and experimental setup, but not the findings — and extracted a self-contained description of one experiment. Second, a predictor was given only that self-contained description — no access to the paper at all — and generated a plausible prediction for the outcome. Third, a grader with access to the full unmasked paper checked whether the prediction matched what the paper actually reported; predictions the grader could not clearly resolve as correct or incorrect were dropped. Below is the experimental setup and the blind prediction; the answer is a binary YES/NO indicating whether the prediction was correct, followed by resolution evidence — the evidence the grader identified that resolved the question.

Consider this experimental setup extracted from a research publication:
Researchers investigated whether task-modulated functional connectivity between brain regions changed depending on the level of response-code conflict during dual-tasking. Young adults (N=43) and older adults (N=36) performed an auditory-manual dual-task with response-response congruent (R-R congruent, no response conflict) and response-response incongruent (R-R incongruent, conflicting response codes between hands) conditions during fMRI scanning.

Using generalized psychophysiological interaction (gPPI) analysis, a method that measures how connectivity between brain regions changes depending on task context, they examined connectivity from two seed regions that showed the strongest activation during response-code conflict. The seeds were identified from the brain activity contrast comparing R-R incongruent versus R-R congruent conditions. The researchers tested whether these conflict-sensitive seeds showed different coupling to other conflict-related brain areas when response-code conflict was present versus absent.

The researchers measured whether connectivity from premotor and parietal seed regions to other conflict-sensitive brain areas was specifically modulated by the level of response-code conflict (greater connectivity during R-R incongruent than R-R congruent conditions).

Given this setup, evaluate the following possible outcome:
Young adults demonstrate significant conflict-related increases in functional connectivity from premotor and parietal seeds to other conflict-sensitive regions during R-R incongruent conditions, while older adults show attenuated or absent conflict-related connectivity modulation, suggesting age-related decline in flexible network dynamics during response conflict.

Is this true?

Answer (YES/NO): NO